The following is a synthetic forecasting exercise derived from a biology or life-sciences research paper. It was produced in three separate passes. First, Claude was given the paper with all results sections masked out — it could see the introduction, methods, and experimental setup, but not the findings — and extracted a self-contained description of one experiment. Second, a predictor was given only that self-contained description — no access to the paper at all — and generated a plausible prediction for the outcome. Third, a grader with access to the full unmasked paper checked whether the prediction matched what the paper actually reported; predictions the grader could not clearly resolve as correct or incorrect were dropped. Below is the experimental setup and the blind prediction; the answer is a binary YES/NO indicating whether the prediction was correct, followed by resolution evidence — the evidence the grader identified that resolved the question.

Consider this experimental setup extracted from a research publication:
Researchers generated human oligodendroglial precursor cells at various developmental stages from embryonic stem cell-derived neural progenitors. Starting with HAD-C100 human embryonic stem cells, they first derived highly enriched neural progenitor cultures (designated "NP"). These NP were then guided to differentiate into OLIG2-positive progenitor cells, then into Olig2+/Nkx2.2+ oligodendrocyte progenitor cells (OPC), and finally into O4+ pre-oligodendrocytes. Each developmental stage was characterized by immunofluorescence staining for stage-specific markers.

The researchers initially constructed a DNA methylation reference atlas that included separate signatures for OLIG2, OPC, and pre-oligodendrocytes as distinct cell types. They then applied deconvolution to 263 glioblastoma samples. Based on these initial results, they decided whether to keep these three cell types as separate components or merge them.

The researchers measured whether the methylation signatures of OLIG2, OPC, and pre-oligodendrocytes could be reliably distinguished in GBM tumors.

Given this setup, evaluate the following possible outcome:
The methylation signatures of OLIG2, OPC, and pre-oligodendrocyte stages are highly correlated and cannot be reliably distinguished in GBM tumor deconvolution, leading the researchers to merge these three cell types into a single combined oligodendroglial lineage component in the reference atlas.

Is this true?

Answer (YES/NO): NO